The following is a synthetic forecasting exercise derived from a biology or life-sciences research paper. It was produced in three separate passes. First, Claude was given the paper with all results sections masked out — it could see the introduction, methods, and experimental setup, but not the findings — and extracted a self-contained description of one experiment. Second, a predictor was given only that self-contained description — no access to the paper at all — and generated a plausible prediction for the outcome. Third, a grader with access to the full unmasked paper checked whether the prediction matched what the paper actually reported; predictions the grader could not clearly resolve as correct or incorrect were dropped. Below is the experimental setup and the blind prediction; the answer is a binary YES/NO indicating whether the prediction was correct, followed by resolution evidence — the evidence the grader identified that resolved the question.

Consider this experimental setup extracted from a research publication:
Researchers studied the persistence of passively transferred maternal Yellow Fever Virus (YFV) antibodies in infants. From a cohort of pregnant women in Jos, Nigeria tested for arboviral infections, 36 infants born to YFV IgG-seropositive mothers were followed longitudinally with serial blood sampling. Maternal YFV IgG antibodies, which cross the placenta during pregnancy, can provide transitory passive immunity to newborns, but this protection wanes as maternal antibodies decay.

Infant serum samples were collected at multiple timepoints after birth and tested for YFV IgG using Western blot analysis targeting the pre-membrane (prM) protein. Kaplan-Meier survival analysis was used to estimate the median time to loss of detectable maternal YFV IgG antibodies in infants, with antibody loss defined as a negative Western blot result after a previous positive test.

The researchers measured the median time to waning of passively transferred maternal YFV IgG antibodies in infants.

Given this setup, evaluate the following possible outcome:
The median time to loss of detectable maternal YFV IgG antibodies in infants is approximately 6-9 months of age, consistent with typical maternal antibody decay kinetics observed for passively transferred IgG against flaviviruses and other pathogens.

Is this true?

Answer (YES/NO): NO